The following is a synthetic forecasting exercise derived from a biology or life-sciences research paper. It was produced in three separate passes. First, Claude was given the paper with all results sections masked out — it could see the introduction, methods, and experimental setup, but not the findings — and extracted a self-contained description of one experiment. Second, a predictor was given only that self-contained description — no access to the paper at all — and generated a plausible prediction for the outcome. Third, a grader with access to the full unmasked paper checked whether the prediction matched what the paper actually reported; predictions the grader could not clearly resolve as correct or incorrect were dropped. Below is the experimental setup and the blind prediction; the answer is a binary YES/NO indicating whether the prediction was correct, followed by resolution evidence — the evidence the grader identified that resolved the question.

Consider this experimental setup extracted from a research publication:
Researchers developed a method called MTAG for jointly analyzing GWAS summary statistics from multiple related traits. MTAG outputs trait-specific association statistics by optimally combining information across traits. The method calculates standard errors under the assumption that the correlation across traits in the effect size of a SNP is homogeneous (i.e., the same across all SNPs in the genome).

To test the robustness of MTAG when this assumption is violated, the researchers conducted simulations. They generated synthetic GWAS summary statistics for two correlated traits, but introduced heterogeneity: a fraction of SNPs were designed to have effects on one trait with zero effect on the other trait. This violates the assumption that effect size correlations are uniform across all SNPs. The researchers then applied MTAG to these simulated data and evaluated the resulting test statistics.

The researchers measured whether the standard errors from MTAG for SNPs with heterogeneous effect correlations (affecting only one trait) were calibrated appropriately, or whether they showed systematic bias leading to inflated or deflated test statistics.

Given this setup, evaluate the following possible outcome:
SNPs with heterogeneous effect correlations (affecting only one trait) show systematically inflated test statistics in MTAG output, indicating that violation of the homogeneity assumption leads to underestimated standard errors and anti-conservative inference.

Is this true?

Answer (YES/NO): YES